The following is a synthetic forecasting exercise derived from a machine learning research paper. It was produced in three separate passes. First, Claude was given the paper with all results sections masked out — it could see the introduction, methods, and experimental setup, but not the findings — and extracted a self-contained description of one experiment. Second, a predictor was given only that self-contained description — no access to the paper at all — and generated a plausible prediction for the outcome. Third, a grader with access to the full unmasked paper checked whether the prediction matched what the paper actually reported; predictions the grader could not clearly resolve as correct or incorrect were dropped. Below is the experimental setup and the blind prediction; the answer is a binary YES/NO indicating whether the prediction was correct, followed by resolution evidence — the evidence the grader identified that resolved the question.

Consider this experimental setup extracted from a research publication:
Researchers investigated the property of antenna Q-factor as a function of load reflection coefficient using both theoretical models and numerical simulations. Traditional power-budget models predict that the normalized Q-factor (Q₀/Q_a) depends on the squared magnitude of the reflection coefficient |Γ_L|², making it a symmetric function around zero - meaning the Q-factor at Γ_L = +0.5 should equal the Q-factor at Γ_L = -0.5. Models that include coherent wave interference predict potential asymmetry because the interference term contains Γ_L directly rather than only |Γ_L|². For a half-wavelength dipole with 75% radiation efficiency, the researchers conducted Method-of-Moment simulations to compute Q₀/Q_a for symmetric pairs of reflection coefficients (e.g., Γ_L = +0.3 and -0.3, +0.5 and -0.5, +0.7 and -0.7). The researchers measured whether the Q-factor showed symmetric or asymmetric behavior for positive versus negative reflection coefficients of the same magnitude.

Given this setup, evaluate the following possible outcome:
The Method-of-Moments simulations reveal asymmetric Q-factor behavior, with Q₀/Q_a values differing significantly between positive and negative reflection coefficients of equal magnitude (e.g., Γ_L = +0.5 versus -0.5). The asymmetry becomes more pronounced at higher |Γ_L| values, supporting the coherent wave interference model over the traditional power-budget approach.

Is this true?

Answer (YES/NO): YES